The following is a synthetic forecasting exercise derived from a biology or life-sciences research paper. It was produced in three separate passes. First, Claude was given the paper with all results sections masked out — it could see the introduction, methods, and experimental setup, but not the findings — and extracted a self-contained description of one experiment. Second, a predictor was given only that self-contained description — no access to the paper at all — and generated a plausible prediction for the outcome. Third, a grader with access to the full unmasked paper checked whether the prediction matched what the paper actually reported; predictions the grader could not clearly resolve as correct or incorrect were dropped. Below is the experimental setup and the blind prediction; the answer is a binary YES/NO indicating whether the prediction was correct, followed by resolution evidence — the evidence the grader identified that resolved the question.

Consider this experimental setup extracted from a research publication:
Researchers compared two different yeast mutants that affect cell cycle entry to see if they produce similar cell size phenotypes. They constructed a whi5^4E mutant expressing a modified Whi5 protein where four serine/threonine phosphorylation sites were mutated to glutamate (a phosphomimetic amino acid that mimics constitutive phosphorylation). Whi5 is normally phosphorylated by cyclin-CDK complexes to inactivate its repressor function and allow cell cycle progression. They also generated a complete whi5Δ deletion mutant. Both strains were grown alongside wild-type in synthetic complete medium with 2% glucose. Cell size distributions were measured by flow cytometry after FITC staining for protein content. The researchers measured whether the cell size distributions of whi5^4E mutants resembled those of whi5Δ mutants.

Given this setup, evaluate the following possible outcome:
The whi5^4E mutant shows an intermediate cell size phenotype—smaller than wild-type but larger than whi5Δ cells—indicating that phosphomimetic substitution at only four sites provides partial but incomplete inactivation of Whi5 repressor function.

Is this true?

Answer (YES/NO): NO